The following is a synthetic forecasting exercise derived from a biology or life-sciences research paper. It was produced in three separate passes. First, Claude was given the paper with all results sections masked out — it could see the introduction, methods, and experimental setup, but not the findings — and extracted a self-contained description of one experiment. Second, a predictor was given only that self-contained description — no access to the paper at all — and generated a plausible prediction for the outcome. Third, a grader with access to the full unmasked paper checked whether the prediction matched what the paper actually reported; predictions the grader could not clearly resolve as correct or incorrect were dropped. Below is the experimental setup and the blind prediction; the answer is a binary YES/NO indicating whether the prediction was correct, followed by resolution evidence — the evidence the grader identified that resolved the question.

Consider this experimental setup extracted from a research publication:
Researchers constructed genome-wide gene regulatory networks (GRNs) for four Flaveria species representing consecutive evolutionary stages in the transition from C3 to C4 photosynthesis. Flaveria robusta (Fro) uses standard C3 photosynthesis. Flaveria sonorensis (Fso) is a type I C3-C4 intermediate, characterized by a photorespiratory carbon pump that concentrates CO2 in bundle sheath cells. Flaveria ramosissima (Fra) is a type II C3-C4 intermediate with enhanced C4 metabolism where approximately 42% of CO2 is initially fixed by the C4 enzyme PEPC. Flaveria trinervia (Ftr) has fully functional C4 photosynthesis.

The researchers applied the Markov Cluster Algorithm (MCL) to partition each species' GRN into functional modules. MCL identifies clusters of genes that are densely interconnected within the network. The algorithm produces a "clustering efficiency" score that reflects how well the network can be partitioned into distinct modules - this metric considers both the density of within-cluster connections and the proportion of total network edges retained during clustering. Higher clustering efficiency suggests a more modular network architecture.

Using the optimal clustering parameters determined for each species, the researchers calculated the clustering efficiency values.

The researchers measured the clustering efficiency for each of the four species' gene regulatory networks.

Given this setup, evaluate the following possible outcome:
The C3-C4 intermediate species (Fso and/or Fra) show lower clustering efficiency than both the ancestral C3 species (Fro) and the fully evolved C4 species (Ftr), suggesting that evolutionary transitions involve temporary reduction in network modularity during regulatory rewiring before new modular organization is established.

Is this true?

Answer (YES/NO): YES